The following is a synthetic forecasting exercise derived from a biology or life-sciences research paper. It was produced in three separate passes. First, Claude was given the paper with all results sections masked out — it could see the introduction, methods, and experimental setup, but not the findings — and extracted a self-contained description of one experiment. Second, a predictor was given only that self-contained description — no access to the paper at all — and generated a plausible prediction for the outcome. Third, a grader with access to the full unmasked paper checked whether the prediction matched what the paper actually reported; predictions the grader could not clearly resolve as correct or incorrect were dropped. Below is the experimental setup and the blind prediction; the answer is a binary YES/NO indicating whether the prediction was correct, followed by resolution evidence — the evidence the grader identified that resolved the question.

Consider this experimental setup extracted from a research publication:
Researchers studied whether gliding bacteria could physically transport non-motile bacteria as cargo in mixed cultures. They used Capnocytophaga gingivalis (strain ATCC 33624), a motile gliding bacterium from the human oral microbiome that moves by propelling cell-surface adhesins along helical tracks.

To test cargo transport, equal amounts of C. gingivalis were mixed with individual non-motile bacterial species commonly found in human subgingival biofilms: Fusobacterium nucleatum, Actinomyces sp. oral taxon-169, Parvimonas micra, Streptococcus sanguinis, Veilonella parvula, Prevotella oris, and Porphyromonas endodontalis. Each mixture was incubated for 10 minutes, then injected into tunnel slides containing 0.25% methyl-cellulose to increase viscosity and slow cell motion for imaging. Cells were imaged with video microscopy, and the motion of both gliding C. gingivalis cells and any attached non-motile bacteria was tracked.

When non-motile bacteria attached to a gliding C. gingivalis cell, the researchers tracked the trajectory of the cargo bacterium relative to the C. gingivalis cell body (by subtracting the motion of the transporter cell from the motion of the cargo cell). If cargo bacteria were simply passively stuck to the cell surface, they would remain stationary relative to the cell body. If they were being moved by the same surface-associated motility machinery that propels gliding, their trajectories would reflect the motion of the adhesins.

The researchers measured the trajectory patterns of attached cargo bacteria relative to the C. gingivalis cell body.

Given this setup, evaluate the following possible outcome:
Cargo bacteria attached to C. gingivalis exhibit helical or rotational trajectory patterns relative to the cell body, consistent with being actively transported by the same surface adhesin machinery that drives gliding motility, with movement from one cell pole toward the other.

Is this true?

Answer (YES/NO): YES